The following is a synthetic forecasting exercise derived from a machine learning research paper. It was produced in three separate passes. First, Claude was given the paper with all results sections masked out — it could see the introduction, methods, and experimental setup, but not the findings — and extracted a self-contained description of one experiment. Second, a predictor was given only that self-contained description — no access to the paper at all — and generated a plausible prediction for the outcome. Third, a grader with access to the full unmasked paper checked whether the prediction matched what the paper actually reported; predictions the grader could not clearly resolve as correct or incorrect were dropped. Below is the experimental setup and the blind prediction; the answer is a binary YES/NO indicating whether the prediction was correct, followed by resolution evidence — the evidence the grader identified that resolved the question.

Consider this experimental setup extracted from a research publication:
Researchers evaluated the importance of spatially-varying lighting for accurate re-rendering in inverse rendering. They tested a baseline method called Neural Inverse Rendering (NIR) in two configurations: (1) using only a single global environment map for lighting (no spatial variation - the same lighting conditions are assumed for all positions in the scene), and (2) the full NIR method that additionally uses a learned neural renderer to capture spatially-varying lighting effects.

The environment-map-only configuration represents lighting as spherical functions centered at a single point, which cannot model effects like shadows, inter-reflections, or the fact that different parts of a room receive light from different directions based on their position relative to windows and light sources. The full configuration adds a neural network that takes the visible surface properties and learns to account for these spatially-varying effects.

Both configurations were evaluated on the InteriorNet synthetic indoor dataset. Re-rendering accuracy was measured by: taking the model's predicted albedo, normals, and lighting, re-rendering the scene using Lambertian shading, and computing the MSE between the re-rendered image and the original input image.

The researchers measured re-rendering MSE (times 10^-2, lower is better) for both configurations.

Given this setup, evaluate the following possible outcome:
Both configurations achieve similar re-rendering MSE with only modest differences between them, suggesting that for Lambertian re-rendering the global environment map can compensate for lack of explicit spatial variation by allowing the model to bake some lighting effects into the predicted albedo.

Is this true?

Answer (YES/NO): NO